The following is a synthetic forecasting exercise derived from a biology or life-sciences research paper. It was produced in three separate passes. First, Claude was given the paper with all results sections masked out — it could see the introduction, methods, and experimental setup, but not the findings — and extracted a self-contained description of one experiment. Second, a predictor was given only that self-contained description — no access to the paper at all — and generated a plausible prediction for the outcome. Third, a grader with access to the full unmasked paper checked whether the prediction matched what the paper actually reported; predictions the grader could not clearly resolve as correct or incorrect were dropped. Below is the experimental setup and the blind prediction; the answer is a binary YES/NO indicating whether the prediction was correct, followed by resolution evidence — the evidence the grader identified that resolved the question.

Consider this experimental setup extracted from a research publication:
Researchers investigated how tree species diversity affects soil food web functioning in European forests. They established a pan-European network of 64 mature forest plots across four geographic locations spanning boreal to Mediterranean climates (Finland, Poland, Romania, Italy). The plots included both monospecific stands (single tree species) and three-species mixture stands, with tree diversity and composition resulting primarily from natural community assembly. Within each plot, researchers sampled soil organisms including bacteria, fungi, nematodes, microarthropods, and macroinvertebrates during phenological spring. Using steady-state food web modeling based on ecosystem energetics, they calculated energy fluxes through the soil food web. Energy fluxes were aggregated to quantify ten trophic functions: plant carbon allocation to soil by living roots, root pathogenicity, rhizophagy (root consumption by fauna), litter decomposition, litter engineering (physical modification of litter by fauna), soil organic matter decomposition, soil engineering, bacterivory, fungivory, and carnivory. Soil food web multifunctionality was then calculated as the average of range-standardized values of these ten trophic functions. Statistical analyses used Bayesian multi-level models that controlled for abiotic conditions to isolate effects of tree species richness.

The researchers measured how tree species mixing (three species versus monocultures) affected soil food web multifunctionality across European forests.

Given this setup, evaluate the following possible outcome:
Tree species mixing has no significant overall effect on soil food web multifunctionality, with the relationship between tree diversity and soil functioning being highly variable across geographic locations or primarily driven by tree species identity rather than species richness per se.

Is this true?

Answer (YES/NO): NO